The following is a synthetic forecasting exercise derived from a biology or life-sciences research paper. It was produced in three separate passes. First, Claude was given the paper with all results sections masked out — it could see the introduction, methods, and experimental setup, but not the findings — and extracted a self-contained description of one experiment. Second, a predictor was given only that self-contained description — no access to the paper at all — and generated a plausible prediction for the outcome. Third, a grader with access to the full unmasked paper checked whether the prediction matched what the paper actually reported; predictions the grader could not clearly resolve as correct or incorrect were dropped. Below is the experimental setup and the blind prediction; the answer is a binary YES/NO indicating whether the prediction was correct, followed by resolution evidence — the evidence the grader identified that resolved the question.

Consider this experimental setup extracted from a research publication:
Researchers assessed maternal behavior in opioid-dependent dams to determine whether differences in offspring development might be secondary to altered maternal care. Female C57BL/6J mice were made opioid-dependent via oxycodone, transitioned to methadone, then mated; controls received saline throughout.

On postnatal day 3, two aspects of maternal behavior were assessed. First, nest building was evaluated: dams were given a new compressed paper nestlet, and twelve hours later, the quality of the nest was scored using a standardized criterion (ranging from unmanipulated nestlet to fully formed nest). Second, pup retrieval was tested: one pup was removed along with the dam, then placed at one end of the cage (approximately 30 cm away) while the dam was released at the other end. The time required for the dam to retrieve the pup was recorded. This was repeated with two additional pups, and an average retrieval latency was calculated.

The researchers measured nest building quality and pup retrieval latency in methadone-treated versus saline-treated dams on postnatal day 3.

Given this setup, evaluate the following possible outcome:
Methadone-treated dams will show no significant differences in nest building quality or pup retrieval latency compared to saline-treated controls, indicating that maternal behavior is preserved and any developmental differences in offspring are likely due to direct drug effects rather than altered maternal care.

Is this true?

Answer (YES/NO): YES